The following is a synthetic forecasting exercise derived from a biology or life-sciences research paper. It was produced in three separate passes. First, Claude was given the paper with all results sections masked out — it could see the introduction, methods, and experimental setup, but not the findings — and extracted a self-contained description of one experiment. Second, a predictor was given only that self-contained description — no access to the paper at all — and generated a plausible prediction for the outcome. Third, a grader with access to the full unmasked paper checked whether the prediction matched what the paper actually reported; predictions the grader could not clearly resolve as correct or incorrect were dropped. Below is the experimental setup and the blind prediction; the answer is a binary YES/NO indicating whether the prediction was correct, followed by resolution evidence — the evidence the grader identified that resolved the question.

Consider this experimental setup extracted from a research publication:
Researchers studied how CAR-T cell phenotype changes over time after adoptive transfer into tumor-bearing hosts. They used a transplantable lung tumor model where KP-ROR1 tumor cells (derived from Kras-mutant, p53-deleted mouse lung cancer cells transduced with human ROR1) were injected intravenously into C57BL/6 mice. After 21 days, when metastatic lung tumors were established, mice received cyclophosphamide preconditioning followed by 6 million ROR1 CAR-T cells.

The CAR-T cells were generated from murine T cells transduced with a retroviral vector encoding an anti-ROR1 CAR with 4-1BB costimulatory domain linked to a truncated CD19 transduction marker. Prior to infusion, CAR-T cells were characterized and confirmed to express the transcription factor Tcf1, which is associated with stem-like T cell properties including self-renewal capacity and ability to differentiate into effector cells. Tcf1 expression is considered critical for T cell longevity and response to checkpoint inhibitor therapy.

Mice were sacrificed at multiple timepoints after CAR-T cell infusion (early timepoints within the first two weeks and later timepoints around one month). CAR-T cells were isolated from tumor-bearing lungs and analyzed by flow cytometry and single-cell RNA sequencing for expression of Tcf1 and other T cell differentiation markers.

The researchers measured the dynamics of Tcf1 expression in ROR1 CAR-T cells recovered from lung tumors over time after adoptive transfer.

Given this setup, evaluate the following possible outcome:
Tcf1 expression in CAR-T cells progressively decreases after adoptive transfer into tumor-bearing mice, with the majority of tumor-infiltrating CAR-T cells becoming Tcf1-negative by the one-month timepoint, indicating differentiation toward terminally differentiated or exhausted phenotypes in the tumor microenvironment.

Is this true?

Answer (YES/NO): YES